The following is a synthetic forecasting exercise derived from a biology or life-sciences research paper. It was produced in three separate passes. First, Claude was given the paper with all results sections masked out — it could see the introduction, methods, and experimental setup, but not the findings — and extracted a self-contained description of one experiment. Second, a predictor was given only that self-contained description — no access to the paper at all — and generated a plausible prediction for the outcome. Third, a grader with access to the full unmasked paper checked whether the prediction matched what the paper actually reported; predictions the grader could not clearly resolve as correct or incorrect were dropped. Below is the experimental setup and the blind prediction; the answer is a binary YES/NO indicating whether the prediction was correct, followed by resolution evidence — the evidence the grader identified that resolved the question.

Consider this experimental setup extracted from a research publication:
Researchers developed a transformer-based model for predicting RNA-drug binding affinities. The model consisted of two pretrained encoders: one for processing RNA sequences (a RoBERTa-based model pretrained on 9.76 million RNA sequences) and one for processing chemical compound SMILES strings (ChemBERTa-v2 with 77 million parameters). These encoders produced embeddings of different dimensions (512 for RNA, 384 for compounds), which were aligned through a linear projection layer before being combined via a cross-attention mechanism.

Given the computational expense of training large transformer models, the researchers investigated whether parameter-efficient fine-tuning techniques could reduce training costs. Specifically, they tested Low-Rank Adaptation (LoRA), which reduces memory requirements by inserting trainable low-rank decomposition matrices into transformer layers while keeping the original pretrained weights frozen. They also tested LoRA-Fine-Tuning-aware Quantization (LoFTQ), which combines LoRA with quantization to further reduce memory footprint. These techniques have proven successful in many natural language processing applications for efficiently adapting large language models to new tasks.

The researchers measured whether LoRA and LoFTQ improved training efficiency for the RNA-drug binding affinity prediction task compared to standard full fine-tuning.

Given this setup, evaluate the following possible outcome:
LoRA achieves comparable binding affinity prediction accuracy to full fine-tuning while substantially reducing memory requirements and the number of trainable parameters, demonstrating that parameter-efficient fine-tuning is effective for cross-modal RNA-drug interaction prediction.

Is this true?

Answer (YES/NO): NO